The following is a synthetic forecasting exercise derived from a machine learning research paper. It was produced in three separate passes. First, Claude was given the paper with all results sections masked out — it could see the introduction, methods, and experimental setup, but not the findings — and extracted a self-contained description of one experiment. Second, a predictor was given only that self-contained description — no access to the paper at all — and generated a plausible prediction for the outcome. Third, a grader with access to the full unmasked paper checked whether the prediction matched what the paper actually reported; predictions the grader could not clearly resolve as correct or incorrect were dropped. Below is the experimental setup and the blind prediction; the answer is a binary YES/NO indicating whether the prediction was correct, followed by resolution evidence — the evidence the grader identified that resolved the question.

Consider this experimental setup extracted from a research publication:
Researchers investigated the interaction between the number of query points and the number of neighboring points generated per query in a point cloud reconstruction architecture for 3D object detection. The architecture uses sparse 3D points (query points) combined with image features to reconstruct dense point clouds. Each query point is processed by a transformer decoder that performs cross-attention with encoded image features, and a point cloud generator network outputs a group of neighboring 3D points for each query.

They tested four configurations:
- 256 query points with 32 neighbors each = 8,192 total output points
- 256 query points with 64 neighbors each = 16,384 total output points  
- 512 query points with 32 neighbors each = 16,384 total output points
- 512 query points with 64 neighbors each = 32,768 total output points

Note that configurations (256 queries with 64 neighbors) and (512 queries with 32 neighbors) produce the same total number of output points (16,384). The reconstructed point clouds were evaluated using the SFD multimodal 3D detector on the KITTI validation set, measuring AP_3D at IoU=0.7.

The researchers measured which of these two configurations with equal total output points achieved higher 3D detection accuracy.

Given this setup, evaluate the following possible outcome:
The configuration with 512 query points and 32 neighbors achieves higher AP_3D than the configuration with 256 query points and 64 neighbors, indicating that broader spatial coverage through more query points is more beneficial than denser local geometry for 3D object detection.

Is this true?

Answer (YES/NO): YES